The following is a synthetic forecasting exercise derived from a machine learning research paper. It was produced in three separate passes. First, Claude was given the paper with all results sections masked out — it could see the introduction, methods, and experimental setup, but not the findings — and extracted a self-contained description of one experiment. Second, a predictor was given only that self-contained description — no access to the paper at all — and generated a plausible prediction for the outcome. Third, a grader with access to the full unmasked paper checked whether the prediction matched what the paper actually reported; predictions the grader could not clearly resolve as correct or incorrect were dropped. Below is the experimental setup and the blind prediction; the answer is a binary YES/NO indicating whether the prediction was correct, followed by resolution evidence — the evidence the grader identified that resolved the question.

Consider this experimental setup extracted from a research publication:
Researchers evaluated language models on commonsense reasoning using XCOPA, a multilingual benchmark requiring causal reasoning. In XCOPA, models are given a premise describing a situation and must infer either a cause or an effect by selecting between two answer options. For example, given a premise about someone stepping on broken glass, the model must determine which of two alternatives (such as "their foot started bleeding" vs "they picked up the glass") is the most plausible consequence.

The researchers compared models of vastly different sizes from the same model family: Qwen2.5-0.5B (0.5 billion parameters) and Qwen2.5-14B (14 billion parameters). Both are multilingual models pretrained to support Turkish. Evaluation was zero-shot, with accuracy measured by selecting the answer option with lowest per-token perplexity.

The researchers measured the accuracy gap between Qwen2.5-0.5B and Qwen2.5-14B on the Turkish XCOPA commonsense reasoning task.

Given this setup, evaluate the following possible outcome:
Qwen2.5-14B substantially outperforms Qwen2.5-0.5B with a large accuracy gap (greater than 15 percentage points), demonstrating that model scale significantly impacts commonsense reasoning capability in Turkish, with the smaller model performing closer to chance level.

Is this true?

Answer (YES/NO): NO